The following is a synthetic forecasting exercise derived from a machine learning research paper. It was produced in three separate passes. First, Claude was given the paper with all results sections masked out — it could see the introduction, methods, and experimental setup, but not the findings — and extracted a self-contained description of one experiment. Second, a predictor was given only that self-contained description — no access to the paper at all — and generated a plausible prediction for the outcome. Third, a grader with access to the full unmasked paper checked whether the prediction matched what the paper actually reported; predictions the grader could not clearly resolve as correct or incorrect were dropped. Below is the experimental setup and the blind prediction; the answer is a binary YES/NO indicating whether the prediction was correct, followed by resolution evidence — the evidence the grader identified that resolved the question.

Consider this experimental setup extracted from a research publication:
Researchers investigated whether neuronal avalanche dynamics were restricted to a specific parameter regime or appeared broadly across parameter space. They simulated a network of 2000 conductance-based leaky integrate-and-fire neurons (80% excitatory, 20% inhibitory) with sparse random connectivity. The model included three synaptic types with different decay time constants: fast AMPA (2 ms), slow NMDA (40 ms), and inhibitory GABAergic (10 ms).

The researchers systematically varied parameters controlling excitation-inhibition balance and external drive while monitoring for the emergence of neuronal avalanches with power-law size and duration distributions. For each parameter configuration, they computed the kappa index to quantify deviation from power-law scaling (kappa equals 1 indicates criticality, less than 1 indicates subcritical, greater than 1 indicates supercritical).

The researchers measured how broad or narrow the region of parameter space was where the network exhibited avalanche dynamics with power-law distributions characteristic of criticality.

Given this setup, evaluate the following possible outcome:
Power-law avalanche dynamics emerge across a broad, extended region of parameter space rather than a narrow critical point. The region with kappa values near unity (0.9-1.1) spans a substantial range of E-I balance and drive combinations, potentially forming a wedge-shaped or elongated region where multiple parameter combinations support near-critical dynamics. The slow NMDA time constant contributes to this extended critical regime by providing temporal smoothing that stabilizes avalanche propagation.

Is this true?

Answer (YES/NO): NO